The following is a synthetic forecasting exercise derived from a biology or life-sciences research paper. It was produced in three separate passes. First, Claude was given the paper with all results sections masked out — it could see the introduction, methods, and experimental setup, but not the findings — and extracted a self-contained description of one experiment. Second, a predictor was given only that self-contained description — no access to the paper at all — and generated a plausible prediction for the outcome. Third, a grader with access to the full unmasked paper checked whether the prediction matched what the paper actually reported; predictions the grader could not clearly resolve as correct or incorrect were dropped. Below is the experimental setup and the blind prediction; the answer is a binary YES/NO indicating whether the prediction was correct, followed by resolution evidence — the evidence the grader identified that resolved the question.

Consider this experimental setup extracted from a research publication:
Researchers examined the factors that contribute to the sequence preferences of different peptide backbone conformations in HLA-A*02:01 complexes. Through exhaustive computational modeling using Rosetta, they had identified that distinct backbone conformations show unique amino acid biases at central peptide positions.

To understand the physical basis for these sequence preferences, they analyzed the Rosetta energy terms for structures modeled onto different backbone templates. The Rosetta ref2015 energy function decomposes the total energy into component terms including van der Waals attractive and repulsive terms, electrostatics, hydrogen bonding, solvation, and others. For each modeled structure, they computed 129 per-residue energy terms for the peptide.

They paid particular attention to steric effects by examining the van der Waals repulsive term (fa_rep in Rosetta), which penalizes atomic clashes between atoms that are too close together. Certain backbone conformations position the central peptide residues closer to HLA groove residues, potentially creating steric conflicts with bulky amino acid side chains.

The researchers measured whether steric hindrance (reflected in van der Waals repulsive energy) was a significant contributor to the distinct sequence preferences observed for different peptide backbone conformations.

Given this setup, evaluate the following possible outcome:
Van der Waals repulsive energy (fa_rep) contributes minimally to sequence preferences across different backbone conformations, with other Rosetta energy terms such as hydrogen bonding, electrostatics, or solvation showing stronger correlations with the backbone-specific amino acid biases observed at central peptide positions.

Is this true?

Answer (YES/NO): NO